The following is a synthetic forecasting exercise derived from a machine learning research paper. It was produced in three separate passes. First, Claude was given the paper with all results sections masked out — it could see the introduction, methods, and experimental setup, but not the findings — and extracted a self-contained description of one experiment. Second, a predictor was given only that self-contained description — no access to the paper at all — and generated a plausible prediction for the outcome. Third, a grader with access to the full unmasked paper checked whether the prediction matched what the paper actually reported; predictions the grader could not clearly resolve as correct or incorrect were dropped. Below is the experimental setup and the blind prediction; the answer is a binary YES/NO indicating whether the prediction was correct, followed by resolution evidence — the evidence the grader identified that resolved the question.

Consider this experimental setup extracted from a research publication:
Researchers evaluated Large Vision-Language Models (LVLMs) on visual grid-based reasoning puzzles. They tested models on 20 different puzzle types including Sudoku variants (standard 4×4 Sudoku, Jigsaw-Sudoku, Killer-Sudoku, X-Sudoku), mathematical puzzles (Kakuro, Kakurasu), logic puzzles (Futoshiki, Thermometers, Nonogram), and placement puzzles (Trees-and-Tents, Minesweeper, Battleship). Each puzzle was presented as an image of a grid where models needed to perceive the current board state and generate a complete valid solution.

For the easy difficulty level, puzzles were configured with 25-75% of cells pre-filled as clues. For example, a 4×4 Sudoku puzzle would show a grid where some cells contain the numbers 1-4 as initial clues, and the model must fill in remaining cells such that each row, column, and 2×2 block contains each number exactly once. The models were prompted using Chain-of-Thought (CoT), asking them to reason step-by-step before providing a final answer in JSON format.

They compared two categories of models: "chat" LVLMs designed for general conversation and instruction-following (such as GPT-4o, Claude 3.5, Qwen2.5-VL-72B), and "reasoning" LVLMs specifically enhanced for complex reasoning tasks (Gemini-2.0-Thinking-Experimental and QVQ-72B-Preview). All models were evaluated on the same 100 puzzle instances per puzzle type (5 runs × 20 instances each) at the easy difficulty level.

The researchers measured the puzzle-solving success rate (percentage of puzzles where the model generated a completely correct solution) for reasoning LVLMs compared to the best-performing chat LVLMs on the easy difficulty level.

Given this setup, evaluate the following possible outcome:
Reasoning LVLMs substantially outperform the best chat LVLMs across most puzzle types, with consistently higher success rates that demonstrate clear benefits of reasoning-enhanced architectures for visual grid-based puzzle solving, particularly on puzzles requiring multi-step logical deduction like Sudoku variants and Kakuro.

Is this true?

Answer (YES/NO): NO